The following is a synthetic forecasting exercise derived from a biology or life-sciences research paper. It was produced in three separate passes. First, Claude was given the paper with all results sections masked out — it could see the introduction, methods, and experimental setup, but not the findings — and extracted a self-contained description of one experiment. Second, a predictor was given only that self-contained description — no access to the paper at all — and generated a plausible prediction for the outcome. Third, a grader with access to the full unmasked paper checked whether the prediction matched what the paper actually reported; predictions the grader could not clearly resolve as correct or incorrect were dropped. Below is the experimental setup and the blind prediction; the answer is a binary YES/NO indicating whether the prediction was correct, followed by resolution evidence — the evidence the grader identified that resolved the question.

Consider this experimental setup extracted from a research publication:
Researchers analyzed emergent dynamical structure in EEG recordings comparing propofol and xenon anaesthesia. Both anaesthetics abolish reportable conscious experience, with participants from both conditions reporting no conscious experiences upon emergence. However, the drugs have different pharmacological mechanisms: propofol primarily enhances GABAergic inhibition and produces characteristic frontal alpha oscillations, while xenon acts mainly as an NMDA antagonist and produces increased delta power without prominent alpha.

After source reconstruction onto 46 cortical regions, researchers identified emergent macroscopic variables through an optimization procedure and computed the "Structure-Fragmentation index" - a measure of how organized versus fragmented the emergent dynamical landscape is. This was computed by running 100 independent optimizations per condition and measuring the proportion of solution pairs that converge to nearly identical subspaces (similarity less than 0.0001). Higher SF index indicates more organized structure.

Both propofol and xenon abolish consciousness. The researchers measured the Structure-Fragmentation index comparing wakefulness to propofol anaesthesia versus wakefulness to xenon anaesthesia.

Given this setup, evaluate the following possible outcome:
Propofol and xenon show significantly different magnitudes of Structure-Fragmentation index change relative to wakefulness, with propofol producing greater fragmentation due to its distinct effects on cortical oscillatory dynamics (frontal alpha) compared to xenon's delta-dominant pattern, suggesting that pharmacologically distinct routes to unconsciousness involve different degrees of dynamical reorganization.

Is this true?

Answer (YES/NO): NO